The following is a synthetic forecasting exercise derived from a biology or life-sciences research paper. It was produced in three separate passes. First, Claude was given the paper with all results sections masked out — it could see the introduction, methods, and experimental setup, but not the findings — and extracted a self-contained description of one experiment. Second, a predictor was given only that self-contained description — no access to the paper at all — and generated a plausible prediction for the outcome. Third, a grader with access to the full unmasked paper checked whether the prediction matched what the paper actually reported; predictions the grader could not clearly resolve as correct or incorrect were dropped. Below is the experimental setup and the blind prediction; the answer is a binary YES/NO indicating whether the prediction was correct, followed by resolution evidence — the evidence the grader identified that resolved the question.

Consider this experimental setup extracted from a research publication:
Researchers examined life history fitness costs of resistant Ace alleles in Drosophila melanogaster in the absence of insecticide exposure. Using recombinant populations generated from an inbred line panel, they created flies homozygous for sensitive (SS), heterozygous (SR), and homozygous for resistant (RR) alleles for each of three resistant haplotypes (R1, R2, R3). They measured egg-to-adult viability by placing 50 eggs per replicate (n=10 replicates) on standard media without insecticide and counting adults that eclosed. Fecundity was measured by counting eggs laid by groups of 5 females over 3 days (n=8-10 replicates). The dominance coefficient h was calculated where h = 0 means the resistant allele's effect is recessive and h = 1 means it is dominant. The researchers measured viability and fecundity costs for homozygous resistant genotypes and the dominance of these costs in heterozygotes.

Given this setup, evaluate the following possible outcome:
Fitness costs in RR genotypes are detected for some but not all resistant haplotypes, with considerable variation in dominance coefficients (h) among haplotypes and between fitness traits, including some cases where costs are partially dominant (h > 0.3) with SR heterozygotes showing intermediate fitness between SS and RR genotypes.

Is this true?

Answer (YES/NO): NO